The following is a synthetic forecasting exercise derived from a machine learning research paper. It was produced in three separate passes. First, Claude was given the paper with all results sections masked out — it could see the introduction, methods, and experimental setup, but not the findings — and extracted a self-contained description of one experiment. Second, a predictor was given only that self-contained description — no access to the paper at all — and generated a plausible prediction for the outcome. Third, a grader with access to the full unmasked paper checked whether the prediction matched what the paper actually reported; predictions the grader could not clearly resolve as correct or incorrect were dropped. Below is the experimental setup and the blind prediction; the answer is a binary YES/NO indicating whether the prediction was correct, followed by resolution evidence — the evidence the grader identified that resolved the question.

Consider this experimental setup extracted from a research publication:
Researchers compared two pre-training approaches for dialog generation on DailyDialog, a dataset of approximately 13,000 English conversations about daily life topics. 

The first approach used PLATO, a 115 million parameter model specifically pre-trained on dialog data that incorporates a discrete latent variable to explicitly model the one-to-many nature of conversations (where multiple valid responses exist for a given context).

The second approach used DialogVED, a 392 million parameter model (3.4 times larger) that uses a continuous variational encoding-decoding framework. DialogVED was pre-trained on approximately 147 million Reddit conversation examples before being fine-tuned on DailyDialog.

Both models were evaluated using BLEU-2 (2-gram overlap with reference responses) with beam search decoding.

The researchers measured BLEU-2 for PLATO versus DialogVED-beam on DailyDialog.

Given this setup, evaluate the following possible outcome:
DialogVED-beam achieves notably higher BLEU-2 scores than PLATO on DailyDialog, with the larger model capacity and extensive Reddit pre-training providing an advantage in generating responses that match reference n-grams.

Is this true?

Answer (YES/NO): YES